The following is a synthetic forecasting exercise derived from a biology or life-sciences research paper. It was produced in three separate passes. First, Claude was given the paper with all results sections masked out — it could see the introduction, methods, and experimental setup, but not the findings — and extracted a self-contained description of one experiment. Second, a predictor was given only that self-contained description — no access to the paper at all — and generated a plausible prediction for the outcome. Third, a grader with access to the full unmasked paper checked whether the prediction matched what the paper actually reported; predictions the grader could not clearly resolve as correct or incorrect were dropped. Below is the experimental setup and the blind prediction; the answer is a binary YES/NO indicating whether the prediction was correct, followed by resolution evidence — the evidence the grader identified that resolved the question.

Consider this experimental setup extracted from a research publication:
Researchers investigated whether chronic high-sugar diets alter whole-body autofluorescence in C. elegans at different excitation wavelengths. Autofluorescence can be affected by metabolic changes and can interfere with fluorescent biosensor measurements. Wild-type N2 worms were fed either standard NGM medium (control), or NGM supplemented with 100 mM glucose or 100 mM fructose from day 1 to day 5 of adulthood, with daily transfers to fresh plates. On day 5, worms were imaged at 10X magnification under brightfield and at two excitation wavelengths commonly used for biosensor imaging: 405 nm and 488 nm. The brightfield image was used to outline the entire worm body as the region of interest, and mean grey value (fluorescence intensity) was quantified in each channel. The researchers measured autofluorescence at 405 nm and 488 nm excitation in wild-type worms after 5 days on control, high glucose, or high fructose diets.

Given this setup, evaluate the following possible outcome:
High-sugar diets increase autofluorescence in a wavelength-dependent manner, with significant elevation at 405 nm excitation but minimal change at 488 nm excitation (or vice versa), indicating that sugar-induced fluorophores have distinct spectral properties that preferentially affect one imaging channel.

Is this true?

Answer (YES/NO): YES